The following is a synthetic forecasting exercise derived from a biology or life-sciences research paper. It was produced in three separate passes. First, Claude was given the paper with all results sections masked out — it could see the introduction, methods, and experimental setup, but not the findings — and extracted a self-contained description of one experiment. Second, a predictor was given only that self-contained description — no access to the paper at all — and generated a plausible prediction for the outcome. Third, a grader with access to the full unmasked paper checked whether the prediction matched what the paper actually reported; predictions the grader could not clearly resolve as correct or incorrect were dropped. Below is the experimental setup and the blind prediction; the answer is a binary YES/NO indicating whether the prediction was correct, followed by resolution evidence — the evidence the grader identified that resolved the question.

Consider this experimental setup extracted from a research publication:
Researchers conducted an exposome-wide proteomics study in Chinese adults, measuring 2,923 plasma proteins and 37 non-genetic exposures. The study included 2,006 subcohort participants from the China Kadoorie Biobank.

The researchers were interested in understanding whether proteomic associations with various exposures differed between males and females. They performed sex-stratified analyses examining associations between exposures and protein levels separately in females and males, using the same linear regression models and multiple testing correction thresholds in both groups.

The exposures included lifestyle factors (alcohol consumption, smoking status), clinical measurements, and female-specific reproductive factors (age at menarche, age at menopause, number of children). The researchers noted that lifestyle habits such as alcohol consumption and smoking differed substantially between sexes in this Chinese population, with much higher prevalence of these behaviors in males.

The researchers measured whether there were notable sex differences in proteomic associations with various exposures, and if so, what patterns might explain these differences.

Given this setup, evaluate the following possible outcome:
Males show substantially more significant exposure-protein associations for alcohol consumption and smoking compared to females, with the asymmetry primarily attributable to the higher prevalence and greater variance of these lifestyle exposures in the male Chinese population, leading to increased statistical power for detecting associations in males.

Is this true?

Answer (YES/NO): YES